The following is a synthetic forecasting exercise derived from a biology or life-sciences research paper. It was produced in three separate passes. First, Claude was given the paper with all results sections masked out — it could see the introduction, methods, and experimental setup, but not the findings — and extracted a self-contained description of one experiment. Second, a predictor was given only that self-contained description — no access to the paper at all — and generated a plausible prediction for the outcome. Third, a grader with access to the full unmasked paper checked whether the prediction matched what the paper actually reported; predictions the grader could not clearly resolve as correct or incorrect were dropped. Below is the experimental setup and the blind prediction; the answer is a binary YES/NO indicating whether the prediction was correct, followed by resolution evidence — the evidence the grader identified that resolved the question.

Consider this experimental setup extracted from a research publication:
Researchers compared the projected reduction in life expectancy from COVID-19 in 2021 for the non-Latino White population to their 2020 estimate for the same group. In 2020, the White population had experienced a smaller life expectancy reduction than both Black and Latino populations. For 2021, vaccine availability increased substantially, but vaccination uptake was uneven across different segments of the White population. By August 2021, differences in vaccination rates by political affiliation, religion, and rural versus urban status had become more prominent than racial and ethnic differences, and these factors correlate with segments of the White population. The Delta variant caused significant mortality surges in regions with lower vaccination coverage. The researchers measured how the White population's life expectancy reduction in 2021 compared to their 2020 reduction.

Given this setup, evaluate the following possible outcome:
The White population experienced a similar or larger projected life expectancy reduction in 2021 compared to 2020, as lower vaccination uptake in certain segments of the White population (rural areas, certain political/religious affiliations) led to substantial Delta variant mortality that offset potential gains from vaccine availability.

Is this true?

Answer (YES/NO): YES